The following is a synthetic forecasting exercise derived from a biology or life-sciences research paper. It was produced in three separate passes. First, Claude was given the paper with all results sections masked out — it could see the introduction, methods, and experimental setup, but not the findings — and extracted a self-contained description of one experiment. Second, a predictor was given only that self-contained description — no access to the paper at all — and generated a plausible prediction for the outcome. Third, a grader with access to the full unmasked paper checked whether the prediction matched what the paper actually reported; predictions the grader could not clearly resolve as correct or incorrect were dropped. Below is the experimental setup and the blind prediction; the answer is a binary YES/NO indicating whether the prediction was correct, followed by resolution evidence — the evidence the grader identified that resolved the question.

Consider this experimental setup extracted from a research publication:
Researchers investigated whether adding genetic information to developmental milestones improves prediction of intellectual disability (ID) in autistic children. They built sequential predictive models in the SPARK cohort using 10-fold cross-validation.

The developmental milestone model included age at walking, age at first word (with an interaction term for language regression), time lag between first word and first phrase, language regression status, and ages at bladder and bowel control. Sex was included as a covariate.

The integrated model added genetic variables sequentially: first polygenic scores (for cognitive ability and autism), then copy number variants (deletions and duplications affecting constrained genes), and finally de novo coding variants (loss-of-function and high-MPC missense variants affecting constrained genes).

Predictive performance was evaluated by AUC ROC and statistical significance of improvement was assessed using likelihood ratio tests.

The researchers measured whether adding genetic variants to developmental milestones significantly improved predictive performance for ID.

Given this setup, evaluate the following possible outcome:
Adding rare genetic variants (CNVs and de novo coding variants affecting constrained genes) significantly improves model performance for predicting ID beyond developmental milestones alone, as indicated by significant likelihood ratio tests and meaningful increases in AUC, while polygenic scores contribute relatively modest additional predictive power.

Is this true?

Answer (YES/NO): YES